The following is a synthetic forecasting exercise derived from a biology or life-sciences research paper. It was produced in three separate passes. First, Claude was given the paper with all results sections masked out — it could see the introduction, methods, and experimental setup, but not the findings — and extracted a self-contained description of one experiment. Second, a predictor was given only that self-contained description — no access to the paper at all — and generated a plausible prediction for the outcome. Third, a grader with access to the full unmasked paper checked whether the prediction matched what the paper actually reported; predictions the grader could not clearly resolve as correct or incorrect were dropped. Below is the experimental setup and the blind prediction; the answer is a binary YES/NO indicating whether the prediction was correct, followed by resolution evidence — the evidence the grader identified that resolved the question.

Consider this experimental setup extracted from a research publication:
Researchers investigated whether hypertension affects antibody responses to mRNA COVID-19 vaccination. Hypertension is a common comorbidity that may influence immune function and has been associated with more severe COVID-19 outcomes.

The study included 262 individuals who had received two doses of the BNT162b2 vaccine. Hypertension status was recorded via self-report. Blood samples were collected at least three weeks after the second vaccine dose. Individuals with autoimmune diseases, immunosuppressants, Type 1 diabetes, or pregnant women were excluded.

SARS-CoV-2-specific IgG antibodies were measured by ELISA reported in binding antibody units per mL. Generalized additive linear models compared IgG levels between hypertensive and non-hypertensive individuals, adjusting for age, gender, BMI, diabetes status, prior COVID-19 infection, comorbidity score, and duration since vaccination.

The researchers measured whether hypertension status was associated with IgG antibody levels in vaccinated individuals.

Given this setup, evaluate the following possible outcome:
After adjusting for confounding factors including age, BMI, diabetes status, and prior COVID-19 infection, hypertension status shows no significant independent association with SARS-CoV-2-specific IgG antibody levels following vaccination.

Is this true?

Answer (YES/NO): YES